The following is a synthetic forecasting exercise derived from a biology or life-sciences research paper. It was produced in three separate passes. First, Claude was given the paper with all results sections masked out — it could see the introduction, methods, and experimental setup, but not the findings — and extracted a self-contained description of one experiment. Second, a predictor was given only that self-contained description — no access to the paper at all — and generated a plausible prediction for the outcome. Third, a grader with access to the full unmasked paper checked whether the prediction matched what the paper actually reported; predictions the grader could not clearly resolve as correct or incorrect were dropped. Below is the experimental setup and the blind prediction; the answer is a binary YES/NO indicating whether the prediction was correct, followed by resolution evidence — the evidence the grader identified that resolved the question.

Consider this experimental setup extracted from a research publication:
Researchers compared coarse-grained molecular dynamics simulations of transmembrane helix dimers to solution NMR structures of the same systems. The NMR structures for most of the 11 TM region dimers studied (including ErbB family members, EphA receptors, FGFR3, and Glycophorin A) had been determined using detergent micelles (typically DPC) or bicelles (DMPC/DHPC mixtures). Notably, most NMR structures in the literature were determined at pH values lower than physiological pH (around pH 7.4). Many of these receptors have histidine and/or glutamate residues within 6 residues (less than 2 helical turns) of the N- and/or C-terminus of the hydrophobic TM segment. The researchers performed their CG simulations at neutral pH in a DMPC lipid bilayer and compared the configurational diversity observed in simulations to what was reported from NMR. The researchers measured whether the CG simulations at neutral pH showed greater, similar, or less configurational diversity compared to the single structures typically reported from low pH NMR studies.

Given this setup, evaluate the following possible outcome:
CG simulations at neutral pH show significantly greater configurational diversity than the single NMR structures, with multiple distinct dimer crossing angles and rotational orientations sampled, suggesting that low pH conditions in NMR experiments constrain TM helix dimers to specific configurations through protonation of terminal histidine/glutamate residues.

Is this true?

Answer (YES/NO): YES